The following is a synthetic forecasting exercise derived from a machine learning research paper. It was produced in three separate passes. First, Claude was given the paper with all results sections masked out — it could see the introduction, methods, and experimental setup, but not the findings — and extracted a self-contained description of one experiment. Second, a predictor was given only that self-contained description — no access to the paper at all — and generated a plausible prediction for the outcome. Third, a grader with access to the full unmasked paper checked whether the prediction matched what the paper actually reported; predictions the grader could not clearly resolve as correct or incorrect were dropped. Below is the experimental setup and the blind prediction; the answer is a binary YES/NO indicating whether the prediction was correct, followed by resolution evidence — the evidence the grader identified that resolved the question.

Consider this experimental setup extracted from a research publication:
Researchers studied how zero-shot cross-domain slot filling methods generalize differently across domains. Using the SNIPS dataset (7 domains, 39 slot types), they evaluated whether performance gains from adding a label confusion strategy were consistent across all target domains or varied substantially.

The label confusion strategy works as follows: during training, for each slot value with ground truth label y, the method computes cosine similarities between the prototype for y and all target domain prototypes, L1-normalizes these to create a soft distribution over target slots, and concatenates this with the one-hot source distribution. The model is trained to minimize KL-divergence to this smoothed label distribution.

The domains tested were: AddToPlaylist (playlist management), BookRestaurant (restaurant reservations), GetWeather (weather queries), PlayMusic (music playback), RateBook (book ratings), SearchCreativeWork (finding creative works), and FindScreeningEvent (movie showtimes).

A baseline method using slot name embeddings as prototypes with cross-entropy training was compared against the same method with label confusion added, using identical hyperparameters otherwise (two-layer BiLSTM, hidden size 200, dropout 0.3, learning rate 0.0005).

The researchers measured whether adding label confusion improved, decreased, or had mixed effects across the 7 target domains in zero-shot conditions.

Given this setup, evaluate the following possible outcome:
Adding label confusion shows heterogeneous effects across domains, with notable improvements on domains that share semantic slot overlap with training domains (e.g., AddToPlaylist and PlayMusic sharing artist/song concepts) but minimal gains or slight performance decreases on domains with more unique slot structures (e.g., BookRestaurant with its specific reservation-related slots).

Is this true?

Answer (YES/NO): NO